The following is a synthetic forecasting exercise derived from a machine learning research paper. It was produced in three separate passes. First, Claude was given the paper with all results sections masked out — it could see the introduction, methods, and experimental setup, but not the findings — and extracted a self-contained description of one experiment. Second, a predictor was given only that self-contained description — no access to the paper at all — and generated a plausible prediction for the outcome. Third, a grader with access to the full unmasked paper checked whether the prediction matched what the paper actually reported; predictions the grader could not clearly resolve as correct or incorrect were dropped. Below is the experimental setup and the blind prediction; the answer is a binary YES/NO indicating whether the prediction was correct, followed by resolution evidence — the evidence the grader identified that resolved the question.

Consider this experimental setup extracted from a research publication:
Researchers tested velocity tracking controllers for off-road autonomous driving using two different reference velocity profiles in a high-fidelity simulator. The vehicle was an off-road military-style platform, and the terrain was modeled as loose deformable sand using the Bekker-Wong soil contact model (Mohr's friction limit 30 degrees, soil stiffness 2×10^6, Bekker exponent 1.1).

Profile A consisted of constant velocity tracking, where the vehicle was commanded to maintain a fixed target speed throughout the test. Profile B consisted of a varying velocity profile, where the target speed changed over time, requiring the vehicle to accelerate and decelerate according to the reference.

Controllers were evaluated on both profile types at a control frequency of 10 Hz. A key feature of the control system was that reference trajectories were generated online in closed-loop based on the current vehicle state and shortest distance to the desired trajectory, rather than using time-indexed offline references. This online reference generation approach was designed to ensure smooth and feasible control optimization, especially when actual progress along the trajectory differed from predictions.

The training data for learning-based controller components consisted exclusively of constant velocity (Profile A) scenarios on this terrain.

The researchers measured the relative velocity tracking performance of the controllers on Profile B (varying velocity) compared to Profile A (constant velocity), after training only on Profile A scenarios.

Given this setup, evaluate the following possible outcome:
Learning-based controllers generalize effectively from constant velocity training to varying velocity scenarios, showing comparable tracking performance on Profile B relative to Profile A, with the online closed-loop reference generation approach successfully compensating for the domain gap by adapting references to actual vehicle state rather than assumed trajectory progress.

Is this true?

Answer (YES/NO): NO